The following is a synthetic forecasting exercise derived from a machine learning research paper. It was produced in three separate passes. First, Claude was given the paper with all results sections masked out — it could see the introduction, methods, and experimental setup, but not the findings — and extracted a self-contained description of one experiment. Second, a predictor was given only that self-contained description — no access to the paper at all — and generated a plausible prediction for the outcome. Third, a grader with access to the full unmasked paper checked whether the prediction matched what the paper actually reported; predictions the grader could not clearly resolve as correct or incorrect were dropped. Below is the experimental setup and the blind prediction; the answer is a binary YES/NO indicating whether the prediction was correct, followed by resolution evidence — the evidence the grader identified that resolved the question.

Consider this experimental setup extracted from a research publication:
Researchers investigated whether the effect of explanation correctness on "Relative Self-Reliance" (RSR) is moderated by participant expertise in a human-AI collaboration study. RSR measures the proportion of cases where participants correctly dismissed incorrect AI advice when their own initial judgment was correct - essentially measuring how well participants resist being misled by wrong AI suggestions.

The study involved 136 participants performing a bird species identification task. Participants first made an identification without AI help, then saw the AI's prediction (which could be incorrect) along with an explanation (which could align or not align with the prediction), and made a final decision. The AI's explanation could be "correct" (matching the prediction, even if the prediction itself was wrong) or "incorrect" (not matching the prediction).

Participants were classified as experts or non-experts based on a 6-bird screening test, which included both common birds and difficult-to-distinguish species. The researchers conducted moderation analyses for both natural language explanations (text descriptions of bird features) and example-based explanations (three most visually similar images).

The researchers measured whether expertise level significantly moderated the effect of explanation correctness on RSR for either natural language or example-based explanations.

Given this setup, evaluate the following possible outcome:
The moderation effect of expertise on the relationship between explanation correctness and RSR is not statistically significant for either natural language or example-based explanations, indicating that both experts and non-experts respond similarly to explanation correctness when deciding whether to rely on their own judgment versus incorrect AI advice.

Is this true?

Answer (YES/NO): YES